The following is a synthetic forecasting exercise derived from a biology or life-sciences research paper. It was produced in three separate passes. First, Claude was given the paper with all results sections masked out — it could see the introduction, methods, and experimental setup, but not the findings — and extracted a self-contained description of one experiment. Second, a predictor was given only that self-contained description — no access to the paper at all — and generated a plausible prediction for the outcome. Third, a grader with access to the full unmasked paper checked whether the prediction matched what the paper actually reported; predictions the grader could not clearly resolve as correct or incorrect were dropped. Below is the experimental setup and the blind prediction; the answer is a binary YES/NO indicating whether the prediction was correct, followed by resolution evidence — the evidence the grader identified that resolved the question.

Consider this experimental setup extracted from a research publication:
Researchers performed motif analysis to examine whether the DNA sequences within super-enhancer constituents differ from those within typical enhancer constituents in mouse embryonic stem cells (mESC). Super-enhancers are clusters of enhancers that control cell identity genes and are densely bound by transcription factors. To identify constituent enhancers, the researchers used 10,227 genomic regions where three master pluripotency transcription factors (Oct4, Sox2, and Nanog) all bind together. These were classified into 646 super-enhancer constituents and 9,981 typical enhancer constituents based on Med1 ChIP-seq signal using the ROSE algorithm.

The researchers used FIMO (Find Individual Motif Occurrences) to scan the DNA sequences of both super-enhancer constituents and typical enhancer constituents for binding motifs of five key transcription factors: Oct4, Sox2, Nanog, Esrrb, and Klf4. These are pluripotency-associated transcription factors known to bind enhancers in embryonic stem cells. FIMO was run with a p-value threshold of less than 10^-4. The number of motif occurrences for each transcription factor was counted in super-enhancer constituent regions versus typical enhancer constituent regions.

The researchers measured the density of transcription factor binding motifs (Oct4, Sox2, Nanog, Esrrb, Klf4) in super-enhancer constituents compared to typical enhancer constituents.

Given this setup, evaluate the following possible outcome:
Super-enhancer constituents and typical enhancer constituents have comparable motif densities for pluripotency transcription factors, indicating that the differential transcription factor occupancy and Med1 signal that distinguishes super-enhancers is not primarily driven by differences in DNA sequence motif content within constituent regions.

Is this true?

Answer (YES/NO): NO